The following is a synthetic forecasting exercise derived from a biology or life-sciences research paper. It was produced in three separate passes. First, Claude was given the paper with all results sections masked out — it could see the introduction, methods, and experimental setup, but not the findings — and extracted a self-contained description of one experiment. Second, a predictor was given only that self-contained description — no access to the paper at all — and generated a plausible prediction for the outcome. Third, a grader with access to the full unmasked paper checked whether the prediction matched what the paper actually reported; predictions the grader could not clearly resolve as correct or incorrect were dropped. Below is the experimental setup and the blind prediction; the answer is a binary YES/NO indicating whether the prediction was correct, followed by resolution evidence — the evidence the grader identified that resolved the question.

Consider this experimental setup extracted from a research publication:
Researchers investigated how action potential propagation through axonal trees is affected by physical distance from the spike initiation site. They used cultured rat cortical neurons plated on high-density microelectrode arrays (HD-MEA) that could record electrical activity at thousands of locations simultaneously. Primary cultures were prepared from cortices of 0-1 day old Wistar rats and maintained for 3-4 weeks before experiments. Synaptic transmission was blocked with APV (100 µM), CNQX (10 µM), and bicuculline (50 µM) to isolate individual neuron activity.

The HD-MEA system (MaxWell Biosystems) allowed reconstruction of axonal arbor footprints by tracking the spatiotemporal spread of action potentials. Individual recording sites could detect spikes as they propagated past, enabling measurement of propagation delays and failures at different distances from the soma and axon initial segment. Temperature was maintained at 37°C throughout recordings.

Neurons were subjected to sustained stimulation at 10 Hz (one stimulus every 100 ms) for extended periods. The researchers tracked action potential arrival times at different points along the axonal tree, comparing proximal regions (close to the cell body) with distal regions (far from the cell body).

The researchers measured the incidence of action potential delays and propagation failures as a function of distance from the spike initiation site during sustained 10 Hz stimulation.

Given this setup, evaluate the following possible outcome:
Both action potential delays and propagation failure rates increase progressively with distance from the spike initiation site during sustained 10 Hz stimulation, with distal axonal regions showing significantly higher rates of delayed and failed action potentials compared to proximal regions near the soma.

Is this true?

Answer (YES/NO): YES